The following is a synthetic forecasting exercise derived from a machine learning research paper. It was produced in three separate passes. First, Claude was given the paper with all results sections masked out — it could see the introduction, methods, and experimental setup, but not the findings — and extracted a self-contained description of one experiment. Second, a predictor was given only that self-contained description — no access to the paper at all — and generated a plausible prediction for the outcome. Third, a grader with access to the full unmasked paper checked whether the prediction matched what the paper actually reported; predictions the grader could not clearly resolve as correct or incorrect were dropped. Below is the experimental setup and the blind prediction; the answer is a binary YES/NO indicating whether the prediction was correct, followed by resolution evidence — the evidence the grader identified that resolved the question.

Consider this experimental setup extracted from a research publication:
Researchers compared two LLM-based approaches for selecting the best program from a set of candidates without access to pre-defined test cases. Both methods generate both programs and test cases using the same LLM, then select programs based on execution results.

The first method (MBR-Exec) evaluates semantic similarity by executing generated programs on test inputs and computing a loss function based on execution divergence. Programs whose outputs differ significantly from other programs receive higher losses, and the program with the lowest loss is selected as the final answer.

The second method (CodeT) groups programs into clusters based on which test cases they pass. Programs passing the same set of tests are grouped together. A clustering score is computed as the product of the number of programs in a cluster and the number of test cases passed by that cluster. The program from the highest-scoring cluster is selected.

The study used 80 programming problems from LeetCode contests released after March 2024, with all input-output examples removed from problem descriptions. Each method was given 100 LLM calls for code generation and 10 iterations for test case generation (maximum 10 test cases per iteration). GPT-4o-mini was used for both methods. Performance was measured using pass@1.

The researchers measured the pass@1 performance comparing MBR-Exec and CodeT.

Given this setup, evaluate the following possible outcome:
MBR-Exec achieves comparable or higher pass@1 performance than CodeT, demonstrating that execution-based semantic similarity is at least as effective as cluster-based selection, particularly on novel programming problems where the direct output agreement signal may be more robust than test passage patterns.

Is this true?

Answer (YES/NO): NO